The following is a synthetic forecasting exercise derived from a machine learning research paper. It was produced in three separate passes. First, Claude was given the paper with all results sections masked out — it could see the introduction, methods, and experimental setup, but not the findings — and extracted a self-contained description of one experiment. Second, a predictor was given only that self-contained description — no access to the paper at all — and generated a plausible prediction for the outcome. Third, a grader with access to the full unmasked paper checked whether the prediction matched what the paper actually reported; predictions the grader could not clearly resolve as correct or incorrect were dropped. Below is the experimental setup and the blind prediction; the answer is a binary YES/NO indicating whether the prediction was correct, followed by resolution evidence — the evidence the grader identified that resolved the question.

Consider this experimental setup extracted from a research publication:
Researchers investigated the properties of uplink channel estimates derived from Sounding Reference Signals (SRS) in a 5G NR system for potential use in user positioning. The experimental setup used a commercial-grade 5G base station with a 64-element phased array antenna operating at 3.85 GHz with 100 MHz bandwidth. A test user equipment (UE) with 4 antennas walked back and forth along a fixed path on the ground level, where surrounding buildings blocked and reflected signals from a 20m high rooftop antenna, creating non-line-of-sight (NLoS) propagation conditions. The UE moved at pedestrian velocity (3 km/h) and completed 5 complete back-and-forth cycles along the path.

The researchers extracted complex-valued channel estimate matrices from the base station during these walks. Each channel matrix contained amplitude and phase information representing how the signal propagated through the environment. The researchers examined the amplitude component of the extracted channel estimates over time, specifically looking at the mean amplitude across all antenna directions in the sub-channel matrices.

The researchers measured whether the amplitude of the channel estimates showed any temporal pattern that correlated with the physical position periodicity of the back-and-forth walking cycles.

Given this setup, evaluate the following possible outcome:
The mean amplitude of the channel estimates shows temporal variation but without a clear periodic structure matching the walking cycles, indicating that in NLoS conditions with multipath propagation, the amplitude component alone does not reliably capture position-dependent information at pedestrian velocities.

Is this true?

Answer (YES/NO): NO